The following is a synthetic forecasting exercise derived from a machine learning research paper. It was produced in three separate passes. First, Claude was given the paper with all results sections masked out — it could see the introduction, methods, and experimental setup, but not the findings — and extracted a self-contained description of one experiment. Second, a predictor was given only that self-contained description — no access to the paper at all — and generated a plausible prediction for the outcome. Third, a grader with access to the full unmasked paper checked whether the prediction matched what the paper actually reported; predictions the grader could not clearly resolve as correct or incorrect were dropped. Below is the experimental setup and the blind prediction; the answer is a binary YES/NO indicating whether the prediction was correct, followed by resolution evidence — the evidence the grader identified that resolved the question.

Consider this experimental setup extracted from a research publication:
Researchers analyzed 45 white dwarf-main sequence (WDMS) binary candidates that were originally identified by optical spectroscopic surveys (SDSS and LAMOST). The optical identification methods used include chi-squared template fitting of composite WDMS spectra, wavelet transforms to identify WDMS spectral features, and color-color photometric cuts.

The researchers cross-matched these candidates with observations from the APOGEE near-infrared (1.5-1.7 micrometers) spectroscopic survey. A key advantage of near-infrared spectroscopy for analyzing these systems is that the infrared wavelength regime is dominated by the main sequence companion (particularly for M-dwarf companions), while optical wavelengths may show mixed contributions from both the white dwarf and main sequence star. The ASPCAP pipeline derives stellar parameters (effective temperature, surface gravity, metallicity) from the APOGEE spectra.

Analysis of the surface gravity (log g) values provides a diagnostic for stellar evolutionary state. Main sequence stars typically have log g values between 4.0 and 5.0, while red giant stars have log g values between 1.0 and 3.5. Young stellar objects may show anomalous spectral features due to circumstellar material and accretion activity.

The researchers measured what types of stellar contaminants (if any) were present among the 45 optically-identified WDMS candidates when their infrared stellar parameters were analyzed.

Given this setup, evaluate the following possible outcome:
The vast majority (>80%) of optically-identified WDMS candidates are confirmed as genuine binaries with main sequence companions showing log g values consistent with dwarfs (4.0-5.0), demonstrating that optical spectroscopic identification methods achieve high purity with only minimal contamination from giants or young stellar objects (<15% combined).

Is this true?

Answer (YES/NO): NO